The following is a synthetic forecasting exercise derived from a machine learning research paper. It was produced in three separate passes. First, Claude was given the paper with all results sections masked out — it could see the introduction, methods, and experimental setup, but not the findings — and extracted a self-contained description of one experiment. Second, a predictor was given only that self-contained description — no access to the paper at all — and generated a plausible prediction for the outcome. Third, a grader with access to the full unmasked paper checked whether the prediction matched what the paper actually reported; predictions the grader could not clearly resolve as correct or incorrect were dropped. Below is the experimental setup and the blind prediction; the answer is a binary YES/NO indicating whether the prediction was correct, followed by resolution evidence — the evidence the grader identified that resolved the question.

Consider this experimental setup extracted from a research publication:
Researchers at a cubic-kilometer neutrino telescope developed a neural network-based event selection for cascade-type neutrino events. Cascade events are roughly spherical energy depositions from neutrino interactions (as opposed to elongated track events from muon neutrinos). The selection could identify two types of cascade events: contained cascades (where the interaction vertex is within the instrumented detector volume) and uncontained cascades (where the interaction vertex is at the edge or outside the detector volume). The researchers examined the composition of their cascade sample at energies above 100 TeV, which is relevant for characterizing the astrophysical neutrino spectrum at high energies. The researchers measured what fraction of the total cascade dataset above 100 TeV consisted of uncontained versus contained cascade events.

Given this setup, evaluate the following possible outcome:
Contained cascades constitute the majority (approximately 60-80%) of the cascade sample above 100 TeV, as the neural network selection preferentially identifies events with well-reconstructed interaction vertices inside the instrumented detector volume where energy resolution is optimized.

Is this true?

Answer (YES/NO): NO